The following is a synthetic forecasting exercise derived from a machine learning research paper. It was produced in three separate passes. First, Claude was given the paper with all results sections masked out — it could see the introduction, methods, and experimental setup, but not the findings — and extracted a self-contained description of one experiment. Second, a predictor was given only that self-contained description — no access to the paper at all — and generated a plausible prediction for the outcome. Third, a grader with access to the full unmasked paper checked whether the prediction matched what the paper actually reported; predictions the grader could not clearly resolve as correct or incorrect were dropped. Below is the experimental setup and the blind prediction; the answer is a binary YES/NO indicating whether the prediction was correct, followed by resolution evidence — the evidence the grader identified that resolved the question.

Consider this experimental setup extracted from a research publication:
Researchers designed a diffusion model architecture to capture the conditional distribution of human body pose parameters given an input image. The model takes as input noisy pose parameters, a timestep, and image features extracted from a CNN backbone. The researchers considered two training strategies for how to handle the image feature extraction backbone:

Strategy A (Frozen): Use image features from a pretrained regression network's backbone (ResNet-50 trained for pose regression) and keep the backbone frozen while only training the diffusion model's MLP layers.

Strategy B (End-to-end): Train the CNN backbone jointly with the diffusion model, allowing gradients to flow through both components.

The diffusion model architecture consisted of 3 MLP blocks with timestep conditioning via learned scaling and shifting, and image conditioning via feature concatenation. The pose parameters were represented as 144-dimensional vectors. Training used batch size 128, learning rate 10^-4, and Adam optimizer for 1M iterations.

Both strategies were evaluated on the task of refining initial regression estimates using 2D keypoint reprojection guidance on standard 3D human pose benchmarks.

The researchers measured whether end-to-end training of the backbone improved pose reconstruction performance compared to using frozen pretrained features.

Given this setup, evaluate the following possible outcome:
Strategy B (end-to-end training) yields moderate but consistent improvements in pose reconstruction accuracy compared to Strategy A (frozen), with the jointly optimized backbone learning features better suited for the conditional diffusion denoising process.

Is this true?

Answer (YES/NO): NO